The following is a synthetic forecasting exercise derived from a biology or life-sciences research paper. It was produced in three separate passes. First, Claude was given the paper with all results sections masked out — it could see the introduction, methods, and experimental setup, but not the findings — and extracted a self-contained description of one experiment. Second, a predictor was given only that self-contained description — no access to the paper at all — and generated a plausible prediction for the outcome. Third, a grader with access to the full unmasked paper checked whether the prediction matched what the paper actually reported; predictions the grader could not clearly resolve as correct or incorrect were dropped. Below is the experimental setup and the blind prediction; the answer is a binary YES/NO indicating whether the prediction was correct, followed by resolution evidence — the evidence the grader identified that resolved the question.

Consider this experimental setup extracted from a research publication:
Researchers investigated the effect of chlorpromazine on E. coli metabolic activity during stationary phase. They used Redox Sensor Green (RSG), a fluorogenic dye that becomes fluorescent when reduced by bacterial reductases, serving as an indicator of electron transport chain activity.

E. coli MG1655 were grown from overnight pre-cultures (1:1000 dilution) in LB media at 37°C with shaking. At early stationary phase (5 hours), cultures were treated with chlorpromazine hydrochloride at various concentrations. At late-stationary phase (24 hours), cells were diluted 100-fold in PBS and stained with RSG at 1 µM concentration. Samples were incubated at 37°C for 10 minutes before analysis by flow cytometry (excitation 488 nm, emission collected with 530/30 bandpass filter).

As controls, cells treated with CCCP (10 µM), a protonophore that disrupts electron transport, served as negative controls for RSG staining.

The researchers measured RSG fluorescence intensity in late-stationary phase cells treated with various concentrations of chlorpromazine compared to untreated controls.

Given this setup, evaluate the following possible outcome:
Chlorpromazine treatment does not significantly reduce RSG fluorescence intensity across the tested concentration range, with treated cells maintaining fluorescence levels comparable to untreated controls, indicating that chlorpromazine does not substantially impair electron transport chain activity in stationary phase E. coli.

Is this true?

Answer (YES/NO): NO